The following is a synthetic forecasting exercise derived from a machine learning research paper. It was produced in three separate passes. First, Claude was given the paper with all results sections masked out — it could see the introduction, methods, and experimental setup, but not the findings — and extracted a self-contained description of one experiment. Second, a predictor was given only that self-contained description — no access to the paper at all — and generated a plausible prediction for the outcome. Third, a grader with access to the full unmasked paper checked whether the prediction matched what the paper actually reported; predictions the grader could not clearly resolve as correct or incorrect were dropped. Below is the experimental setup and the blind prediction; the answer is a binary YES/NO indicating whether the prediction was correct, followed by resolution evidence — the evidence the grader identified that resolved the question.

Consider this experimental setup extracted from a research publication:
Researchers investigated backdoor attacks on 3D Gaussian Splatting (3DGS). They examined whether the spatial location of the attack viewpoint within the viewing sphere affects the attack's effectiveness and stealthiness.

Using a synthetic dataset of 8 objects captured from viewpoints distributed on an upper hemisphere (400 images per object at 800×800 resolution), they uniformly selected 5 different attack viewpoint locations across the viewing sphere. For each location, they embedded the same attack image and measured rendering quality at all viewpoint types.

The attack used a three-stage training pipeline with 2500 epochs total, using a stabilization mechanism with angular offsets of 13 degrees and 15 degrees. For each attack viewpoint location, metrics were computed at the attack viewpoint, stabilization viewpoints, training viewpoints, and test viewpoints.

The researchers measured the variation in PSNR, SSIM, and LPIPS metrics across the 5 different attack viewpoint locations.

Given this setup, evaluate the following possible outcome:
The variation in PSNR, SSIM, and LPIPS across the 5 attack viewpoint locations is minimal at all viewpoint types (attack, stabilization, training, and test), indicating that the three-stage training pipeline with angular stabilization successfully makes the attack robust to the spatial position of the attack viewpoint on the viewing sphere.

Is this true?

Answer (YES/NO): YES